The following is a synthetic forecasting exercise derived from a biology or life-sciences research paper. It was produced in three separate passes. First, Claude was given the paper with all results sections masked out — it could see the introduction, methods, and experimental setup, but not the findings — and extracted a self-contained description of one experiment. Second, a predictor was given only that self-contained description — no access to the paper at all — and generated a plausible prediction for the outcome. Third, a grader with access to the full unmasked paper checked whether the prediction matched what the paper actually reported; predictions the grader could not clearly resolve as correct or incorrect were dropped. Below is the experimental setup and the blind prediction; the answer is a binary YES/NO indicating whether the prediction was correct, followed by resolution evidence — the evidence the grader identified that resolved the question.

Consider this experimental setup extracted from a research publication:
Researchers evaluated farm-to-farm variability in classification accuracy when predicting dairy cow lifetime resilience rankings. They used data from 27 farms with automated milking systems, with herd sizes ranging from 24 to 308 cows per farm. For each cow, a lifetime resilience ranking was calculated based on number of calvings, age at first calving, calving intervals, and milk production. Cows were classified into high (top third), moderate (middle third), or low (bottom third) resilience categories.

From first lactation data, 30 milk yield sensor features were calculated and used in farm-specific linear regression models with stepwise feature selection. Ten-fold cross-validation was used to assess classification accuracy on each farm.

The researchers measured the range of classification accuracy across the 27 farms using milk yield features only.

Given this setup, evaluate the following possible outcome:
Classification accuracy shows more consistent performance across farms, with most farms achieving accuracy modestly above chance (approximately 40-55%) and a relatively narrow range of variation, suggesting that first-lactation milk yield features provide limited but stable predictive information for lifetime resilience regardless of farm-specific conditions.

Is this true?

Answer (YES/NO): NO